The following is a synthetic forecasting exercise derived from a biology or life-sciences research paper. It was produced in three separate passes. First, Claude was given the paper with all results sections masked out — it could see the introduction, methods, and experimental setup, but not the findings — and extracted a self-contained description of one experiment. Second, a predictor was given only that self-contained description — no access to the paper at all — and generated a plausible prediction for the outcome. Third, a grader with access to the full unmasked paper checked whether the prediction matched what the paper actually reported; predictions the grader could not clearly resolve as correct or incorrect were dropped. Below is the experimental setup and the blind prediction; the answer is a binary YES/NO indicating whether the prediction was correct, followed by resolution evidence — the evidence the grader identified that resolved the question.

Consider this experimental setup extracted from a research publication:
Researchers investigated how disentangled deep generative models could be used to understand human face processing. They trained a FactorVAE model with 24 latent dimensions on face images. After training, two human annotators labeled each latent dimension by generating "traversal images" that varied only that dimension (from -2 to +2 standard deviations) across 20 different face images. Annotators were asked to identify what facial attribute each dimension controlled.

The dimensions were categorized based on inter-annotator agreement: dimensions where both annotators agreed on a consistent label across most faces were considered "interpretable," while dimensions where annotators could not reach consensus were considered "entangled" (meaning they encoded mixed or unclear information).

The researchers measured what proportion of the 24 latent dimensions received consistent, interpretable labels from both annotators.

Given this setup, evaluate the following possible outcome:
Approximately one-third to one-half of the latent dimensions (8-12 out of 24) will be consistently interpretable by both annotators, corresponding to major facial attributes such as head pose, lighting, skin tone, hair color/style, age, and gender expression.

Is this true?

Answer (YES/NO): NO